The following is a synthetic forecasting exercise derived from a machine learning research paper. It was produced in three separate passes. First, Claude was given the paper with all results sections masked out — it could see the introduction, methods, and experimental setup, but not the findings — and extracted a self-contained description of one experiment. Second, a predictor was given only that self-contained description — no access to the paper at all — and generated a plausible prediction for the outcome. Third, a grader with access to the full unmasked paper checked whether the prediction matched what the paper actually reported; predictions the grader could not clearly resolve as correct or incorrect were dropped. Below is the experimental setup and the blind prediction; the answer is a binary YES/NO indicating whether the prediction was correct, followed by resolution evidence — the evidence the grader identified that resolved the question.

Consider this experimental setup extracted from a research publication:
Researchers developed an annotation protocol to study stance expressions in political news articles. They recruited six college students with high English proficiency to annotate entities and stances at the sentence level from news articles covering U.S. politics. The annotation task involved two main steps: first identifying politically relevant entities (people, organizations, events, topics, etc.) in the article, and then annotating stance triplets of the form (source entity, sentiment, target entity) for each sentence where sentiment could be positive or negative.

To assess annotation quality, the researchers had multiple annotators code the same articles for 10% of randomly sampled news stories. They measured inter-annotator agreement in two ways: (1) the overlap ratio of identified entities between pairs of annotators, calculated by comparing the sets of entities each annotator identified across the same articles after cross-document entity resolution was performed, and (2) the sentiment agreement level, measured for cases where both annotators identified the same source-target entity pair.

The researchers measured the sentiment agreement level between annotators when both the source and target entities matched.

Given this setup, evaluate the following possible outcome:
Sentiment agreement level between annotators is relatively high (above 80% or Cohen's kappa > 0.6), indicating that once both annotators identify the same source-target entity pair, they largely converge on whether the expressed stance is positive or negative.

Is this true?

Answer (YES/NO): YES